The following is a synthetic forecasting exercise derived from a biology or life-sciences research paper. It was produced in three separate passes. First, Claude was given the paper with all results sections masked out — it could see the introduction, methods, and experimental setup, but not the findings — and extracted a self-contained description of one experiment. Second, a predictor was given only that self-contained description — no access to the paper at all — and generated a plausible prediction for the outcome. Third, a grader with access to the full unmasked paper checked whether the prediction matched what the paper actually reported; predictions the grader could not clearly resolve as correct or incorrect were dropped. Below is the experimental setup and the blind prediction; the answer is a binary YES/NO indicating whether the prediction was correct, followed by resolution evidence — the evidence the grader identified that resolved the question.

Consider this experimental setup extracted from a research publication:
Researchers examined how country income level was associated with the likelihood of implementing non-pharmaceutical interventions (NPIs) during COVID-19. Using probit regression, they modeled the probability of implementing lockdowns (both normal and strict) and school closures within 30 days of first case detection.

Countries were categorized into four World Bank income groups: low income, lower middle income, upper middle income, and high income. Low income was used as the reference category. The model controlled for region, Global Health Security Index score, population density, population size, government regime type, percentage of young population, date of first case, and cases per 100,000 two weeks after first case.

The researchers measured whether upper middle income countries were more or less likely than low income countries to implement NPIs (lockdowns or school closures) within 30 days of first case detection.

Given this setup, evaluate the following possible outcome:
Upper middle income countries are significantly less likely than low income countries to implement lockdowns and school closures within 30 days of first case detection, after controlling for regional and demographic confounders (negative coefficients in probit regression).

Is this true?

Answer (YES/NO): NO